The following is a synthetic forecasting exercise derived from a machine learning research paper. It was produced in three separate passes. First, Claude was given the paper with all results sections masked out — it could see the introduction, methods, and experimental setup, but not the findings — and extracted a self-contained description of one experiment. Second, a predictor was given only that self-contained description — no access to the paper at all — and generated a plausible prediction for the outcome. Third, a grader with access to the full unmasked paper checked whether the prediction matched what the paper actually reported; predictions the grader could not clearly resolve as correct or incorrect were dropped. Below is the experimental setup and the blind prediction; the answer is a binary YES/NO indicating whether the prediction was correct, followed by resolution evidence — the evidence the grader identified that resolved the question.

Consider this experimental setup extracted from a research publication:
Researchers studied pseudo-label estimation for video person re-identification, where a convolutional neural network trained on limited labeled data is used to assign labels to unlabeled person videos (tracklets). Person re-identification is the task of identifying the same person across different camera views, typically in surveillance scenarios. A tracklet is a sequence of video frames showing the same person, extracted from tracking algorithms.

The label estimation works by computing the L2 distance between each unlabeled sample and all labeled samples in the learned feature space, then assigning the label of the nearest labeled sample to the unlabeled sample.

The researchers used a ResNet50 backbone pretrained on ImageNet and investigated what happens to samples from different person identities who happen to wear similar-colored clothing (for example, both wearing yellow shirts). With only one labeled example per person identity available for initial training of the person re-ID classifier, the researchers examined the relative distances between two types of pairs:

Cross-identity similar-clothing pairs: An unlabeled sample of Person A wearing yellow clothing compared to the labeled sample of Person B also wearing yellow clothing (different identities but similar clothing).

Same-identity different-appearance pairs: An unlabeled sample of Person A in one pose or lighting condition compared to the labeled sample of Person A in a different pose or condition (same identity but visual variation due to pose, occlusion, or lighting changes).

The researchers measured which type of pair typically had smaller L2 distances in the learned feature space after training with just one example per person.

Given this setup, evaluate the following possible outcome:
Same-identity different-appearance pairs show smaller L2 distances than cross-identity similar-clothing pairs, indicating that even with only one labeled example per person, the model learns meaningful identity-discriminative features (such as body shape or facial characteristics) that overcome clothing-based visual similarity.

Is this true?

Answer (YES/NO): NO